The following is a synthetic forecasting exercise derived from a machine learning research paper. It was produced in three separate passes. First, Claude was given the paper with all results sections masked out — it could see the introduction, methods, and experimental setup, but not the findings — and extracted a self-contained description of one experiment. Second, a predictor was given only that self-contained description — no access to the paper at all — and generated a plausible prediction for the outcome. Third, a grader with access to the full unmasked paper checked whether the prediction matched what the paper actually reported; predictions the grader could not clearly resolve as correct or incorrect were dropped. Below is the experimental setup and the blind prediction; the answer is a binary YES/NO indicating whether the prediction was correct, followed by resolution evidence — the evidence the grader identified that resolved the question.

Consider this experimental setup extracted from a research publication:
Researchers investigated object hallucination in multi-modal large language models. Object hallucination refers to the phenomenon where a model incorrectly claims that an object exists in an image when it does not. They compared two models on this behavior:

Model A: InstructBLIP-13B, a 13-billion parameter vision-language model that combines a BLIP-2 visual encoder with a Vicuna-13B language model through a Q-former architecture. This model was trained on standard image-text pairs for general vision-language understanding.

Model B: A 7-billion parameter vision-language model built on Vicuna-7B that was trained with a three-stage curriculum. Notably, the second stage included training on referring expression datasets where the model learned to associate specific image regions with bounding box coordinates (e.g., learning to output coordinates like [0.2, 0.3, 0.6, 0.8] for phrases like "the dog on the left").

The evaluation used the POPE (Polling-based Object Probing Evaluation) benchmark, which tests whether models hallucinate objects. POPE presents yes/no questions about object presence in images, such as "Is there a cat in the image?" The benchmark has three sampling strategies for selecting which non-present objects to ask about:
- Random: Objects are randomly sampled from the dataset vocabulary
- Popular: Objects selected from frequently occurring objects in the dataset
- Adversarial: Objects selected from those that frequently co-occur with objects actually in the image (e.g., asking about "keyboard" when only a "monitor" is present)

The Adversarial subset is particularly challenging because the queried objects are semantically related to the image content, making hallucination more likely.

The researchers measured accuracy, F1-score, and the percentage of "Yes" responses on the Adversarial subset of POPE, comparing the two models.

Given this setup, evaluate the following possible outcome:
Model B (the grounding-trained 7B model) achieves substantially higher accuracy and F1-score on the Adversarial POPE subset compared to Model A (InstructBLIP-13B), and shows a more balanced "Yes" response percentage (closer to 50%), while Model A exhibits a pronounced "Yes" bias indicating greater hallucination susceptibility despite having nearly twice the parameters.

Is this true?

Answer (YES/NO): YES